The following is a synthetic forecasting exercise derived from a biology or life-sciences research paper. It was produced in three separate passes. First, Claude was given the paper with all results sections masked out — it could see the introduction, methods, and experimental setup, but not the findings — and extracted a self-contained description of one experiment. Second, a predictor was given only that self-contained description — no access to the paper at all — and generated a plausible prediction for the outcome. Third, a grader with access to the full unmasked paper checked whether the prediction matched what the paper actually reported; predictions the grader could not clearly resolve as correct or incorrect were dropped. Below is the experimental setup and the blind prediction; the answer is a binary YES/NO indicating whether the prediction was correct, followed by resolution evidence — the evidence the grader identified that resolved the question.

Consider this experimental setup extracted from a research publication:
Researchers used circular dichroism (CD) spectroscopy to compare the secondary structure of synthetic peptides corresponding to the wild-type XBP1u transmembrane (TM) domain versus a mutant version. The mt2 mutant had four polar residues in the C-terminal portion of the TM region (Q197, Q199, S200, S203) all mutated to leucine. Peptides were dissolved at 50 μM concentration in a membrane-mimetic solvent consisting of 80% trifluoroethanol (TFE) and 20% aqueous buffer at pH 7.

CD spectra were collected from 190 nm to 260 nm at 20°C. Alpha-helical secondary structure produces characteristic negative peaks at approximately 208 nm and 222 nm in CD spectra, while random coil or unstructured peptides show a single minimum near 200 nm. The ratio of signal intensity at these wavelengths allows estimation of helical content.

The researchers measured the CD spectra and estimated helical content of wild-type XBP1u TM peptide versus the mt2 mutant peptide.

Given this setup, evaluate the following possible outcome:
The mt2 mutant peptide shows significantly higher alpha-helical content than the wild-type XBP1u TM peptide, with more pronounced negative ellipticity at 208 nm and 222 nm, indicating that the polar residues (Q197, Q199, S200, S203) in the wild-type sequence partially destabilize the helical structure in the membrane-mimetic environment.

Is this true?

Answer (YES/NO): NO